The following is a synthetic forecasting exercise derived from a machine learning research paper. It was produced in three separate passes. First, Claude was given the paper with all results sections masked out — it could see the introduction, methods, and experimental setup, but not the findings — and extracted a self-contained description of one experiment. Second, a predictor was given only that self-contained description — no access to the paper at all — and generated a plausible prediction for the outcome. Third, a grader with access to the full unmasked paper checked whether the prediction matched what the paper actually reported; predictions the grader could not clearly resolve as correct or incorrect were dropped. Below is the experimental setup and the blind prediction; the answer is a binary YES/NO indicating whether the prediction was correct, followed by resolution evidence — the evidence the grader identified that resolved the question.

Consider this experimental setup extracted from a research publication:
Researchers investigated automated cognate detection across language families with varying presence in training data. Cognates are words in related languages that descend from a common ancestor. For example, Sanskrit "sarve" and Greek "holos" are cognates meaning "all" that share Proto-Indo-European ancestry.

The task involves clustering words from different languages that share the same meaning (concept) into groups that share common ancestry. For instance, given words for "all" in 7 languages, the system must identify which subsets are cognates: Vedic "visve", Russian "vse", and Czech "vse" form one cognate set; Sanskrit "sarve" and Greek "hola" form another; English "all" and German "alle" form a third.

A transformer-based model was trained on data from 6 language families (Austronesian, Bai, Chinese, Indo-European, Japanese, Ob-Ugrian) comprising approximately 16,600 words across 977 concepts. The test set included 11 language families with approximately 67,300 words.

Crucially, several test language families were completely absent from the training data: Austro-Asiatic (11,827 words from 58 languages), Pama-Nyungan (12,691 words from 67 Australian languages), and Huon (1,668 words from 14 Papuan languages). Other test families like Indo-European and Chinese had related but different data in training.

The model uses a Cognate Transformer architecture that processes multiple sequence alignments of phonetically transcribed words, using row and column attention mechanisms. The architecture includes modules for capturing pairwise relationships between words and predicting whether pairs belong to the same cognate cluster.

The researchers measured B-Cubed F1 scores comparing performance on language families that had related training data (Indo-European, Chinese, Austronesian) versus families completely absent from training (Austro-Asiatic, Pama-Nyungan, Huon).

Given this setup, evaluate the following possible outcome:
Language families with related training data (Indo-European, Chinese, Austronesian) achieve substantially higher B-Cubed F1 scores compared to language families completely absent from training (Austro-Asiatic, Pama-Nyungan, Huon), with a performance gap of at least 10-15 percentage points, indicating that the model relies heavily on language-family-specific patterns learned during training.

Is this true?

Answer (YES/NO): NO